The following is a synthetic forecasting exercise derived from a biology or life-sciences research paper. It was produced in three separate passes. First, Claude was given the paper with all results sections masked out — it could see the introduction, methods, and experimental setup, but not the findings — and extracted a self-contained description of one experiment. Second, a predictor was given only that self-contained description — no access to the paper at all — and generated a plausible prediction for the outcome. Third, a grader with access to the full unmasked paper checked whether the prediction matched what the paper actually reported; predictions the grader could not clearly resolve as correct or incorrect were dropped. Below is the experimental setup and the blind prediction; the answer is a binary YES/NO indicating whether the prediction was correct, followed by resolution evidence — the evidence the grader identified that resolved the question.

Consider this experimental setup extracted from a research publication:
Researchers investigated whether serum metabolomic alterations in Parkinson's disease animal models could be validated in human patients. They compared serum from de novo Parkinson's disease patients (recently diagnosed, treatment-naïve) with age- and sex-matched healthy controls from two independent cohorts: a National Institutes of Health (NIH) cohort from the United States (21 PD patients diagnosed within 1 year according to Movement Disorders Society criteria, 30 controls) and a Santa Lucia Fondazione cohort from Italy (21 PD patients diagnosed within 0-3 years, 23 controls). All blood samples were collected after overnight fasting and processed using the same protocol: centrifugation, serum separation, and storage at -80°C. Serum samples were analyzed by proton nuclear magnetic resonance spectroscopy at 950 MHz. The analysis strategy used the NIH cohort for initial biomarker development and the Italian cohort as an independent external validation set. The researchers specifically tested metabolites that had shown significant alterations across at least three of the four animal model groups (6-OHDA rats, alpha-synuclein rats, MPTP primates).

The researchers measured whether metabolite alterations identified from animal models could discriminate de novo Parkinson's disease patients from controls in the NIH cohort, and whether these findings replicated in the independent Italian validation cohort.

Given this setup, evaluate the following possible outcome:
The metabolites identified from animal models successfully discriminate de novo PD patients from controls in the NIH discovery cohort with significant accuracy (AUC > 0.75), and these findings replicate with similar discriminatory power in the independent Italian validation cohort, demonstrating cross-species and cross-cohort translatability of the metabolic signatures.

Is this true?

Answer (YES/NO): YES